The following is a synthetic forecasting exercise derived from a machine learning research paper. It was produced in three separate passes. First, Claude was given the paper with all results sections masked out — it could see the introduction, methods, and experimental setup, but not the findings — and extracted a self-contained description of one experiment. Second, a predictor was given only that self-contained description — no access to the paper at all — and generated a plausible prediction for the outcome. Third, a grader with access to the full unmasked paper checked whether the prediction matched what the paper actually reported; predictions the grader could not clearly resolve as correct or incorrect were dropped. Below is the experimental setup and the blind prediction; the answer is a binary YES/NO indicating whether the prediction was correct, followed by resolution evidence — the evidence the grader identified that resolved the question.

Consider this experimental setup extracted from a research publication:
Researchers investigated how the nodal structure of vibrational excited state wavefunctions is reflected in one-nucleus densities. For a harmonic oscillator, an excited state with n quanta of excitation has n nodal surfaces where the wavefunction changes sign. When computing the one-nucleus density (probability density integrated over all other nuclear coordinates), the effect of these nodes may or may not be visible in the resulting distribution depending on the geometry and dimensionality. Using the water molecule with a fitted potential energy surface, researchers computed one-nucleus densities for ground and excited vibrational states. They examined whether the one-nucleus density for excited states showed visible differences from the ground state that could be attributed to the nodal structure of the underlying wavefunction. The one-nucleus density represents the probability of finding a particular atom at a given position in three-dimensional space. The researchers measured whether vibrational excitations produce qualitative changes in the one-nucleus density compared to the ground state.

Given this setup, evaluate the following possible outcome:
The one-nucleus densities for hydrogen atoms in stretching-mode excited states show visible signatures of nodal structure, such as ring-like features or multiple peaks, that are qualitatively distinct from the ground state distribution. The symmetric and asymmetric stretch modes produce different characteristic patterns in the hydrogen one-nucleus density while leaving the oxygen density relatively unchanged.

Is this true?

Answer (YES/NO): NO